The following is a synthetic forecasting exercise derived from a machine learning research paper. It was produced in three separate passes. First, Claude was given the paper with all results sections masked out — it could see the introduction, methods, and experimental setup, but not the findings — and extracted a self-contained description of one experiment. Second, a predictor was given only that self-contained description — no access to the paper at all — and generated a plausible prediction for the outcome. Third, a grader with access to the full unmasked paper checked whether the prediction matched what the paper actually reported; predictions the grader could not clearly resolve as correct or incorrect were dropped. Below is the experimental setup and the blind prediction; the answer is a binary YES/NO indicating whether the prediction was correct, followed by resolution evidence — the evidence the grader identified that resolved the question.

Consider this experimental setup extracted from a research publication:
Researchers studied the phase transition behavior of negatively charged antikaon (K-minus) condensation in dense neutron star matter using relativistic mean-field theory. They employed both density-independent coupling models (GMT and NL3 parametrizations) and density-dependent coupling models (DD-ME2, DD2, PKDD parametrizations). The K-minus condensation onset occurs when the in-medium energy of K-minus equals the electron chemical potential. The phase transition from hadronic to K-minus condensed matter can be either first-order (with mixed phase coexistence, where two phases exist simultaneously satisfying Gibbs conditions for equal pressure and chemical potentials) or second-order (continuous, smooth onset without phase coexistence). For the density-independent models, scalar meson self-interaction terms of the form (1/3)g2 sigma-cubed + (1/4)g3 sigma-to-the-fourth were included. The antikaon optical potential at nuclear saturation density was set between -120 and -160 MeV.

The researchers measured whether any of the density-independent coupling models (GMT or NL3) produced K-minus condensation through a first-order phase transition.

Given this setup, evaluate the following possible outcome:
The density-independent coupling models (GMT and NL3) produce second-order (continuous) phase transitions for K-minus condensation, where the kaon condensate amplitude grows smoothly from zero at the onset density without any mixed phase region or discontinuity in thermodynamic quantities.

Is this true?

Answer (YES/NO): NO